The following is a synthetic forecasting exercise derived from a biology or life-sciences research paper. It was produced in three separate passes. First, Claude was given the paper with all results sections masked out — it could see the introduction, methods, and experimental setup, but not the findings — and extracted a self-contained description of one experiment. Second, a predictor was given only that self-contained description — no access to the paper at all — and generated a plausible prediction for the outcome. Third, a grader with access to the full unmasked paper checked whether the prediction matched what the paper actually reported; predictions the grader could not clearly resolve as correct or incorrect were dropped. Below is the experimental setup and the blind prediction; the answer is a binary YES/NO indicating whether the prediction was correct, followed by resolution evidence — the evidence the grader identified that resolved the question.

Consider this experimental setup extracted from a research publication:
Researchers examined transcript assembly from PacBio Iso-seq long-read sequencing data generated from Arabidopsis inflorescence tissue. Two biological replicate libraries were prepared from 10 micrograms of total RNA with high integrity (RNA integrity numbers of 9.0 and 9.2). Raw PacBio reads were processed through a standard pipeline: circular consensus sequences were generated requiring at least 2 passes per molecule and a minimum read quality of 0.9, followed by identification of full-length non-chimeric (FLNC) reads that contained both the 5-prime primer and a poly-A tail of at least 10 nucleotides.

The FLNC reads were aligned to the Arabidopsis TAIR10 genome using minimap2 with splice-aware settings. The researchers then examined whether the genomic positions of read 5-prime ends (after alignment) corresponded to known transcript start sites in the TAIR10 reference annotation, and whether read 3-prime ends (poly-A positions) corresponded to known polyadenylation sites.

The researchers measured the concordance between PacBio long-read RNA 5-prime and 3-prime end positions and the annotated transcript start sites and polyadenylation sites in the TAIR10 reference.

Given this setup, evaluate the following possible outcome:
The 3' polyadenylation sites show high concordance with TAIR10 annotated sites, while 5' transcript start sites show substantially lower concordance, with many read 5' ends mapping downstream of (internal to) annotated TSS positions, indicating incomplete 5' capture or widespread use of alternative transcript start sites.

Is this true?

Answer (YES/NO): YES